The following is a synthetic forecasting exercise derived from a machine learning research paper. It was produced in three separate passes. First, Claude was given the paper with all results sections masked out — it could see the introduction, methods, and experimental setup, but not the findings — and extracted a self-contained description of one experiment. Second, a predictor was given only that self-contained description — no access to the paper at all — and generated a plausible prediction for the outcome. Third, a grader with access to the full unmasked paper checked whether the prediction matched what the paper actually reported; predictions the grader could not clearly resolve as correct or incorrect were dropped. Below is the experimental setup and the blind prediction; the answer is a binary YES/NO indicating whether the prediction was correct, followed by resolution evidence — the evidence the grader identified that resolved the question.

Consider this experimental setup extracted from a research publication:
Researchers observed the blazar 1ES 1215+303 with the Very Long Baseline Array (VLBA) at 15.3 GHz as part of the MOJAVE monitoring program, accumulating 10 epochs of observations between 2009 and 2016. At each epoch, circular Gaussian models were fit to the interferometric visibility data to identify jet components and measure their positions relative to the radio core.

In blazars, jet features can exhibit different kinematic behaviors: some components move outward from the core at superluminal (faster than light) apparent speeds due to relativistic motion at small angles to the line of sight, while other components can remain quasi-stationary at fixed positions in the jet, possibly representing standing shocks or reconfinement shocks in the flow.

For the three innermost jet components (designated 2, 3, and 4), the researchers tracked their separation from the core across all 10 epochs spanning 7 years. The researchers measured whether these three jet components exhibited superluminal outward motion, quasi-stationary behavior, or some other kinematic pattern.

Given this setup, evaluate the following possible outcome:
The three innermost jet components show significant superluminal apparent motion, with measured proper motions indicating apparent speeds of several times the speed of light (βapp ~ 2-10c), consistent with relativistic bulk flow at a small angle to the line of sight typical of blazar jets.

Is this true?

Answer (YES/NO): NO